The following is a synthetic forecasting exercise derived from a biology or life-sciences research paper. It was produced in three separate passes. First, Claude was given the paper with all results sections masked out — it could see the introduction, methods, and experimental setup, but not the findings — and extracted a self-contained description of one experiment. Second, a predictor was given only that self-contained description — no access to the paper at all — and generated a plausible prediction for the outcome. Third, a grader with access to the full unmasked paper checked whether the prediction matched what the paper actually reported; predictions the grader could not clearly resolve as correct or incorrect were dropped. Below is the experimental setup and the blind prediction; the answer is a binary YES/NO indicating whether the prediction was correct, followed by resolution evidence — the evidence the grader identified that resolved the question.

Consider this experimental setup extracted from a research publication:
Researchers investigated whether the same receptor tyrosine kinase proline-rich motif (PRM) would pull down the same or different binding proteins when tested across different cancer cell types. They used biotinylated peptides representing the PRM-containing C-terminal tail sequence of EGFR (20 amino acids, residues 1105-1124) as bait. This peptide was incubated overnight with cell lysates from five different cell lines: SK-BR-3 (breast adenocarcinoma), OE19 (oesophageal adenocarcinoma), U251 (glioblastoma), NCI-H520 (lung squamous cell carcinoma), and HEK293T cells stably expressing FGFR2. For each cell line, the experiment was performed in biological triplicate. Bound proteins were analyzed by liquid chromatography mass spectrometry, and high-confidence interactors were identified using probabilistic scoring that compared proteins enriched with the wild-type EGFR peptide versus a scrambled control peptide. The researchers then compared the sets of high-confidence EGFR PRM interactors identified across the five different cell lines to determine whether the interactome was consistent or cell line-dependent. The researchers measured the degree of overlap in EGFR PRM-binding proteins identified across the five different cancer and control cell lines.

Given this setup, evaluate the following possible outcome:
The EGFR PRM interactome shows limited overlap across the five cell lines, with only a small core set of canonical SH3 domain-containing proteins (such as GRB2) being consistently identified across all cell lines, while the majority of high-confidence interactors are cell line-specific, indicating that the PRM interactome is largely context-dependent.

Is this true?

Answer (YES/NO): NO